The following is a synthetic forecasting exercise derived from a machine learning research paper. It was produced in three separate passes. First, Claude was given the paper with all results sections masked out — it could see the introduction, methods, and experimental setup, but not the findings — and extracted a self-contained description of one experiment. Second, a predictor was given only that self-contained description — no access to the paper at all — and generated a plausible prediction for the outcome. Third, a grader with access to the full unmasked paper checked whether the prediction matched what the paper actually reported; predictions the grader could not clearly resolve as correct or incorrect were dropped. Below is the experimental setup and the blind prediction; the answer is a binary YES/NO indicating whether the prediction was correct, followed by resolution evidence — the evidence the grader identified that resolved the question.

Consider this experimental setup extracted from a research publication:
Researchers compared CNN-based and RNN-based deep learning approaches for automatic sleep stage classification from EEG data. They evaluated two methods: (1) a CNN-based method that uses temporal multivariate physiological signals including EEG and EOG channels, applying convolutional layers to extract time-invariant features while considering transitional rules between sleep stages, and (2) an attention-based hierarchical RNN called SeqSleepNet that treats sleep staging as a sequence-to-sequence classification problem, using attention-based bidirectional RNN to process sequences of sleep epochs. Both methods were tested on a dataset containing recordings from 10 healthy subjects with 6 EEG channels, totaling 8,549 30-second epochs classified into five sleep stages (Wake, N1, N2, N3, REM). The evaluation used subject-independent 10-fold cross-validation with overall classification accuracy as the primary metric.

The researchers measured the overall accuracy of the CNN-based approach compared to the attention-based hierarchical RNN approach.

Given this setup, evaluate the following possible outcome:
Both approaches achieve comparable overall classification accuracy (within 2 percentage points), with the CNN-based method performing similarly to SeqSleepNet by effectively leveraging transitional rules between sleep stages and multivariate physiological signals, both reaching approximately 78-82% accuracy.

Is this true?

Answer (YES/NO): YES